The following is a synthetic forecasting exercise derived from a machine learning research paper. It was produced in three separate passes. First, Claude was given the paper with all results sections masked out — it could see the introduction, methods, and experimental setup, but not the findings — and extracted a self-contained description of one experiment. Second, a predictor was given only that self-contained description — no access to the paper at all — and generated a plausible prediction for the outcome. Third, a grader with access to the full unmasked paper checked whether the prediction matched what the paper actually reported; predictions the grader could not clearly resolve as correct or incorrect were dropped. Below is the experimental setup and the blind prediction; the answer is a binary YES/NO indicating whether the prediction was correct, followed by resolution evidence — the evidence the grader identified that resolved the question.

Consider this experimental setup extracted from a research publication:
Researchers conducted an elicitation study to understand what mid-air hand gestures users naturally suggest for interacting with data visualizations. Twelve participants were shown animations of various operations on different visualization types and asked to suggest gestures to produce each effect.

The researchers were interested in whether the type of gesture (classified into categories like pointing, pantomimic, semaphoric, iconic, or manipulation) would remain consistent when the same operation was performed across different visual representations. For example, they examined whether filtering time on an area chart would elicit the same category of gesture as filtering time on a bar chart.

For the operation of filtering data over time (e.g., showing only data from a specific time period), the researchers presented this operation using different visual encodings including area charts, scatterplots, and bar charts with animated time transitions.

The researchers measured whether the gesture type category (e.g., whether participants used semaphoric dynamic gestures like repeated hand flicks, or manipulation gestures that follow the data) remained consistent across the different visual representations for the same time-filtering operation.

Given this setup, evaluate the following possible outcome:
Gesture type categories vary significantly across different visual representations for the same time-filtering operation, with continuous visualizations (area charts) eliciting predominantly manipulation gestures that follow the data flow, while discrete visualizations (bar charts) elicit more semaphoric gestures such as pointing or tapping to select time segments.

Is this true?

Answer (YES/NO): NO